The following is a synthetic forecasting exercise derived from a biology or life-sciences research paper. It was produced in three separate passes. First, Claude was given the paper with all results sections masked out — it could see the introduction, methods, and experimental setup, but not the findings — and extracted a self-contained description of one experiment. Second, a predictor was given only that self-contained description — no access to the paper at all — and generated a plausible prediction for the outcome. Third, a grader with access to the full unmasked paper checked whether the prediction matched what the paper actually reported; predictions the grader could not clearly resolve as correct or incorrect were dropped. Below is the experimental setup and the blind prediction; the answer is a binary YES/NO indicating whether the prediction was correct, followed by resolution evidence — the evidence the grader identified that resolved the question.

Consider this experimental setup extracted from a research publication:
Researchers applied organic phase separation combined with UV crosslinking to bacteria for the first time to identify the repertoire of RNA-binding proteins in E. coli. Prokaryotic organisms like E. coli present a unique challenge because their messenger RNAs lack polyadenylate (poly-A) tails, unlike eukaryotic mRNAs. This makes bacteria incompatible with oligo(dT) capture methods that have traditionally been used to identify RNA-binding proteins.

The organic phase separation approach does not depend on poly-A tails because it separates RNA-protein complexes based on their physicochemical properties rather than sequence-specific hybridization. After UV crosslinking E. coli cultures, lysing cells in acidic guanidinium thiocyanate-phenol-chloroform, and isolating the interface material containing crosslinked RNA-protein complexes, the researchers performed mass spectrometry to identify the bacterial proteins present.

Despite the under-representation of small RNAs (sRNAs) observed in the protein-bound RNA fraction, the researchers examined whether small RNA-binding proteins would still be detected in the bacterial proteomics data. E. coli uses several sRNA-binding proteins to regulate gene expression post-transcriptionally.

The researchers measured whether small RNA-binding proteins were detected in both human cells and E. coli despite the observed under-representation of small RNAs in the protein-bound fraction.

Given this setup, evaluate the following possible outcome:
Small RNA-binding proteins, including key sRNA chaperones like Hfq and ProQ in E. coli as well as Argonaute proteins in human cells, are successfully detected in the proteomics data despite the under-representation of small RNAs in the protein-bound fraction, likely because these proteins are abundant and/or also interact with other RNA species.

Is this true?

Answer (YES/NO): YES